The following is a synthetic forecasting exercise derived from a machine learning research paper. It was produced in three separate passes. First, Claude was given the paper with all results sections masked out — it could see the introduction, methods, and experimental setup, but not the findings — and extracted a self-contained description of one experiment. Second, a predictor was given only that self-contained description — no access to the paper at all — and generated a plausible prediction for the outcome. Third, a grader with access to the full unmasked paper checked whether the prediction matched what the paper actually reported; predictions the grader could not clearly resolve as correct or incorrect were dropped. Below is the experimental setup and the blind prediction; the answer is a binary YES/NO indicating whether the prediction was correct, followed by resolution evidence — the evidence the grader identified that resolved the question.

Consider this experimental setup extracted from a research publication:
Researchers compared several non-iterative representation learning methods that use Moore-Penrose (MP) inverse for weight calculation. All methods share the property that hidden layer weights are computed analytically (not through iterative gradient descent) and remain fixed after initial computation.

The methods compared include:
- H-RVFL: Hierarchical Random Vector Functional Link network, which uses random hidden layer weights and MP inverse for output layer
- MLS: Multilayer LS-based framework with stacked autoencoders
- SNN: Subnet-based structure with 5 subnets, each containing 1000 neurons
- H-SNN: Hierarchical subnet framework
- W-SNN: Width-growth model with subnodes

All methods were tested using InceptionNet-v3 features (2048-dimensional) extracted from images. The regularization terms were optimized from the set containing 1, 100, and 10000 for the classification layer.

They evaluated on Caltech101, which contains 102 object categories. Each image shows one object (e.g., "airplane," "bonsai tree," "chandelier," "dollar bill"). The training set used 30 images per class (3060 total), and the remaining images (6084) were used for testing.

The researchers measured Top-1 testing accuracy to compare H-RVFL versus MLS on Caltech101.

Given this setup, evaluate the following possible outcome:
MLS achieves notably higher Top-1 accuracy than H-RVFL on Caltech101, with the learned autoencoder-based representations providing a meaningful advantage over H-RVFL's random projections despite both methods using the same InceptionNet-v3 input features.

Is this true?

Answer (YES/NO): NO